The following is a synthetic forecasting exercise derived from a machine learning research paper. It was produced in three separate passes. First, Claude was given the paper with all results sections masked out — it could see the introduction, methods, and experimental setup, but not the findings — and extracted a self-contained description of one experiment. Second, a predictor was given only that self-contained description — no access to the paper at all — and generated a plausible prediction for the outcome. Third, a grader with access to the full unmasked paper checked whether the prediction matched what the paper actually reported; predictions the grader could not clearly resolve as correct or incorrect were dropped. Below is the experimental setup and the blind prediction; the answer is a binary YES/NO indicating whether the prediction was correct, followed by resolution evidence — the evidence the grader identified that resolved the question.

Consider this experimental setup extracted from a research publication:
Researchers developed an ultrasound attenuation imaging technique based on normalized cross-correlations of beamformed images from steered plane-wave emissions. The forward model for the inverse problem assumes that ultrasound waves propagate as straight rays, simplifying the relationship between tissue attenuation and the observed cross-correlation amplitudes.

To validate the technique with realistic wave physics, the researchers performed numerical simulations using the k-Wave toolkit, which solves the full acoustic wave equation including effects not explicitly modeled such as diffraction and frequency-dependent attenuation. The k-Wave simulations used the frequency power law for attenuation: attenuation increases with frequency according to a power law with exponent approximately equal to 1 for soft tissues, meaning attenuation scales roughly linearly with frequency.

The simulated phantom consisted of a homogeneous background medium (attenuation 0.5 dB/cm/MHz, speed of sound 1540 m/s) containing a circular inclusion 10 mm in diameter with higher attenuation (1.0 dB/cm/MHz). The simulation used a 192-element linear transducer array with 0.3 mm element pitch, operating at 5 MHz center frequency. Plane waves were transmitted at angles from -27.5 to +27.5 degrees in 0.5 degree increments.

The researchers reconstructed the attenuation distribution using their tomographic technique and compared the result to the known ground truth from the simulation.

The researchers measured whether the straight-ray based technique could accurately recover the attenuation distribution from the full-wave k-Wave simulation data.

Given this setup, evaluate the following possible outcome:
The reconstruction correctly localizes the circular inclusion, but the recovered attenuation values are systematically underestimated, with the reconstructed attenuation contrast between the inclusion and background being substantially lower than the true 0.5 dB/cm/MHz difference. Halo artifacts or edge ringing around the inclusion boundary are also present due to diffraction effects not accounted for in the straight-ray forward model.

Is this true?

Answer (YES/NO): NO